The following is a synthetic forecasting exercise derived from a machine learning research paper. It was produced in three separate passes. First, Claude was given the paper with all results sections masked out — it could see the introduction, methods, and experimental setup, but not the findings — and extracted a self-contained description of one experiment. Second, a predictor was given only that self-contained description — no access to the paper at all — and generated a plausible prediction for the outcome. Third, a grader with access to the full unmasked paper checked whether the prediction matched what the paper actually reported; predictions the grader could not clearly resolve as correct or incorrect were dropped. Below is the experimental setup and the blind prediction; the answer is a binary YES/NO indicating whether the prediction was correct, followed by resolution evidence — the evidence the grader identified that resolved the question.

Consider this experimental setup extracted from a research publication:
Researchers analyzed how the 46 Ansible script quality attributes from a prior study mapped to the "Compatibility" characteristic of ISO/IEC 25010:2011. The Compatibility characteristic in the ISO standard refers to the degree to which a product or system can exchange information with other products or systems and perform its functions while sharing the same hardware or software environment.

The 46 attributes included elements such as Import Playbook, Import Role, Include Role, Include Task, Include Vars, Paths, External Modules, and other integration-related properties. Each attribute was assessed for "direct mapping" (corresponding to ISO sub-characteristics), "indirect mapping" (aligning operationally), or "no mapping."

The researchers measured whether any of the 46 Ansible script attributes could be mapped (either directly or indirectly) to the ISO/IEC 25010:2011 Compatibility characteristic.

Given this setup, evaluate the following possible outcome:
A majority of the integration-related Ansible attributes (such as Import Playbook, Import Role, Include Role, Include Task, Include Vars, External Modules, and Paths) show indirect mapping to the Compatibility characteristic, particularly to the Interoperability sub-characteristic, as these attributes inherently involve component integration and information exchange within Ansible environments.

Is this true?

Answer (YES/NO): NO